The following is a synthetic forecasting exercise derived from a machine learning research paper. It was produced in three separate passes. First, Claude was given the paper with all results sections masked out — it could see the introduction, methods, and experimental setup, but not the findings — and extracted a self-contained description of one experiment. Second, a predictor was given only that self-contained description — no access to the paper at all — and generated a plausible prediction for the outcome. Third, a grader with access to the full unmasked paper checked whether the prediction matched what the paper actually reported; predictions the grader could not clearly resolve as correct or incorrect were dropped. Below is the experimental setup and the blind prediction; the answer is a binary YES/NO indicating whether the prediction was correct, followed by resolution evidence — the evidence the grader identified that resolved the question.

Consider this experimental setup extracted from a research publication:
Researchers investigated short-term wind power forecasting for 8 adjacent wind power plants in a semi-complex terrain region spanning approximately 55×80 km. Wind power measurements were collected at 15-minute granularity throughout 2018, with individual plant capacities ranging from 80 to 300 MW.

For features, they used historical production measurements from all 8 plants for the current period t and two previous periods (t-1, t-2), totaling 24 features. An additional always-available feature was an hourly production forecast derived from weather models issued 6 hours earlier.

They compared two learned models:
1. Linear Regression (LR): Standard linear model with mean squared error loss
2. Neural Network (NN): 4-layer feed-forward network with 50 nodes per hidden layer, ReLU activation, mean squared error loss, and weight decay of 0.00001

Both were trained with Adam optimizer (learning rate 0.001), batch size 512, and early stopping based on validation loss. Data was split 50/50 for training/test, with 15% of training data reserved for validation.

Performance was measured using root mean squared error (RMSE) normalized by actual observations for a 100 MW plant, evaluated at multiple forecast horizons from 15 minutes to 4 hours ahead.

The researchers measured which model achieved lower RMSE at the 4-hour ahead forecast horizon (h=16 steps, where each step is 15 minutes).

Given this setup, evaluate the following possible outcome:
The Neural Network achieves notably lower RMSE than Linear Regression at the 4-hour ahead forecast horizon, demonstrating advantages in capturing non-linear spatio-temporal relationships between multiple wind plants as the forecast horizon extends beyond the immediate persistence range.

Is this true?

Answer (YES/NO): YES